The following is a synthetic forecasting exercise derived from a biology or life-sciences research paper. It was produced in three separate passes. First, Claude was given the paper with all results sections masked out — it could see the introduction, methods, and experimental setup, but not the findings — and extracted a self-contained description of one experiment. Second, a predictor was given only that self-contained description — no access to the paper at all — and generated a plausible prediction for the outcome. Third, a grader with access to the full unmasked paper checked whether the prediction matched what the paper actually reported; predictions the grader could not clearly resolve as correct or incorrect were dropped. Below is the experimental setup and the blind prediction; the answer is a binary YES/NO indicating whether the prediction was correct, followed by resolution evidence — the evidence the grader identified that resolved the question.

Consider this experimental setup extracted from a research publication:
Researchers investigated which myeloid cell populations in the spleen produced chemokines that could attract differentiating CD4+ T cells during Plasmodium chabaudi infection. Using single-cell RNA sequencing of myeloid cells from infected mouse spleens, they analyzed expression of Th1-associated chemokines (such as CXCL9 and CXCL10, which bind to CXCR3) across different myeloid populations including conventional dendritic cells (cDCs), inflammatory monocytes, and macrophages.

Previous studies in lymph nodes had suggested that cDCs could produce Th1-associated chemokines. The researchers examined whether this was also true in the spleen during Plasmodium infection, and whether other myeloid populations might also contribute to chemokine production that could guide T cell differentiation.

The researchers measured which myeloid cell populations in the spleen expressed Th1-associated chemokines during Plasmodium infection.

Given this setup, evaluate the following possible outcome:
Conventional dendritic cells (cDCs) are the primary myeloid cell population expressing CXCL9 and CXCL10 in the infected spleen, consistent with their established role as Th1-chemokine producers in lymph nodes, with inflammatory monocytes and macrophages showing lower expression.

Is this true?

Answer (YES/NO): NO